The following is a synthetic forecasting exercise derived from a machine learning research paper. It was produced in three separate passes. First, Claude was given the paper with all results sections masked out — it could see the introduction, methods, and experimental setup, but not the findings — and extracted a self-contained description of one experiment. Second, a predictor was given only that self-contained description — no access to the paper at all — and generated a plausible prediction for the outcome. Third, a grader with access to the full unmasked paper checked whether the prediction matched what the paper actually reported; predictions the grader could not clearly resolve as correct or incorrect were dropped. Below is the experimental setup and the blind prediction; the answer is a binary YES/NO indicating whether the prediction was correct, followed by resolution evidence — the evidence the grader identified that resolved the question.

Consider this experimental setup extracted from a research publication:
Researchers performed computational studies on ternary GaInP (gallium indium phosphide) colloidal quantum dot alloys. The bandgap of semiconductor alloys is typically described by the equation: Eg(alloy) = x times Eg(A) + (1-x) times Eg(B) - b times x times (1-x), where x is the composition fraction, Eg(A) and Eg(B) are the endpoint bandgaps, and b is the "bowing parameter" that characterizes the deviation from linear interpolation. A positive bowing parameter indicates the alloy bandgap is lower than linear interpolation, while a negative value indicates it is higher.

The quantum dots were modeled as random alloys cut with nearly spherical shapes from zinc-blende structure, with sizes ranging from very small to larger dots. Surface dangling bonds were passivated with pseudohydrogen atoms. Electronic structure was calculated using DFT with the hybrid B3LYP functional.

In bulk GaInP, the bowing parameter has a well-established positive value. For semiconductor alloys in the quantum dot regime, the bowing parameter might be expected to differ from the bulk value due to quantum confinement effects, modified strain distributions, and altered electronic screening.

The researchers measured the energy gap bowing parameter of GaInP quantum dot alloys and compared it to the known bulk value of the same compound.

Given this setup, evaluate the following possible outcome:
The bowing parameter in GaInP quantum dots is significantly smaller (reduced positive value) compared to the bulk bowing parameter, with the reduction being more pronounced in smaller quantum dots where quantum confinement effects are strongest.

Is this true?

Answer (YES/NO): YES